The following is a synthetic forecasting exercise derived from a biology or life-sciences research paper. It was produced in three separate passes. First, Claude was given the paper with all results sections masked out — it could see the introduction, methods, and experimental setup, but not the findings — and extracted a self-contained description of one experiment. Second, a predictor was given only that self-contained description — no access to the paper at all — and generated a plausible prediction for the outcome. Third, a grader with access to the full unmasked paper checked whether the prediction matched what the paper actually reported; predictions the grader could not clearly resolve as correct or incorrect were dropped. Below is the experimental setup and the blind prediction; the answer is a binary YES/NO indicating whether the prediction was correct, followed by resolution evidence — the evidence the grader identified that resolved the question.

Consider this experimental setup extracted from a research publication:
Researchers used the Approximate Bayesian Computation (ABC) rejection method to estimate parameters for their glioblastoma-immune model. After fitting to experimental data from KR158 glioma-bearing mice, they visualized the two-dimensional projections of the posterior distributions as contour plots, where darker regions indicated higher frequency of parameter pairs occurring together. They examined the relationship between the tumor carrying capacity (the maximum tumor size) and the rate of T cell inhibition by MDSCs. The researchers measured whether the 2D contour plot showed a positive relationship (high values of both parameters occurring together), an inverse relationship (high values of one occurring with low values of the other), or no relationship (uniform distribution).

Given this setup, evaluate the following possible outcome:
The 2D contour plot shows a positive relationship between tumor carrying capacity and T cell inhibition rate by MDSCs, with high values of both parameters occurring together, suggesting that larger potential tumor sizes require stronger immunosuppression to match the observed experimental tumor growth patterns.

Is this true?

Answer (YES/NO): NO